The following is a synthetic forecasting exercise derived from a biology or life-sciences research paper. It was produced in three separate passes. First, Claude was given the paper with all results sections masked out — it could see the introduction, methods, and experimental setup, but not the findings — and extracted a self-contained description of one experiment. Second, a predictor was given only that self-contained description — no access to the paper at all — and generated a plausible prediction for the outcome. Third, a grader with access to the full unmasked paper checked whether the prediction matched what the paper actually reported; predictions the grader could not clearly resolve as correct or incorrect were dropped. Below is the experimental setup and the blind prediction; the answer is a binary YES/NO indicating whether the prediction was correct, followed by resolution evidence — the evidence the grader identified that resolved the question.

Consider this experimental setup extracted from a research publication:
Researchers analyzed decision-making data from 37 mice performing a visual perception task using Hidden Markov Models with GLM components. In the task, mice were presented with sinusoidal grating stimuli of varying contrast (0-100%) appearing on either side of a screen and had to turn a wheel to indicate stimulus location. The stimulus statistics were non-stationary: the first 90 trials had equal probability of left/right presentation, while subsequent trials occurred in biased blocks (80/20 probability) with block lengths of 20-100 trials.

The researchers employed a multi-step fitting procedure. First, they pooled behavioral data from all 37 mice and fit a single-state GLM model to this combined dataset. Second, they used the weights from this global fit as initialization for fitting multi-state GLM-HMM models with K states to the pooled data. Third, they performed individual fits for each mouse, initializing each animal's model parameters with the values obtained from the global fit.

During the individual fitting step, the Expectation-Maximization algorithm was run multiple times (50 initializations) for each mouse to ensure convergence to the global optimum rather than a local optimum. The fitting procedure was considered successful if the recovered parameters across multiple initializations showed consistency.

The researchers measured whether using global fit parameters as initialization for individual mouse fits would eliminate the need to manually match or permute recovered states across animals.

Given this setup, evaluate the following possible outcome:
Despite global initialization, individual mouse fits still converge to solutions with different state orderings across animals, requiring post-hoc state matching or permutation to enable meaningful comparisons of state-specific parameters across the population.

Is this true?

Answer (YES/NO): NO